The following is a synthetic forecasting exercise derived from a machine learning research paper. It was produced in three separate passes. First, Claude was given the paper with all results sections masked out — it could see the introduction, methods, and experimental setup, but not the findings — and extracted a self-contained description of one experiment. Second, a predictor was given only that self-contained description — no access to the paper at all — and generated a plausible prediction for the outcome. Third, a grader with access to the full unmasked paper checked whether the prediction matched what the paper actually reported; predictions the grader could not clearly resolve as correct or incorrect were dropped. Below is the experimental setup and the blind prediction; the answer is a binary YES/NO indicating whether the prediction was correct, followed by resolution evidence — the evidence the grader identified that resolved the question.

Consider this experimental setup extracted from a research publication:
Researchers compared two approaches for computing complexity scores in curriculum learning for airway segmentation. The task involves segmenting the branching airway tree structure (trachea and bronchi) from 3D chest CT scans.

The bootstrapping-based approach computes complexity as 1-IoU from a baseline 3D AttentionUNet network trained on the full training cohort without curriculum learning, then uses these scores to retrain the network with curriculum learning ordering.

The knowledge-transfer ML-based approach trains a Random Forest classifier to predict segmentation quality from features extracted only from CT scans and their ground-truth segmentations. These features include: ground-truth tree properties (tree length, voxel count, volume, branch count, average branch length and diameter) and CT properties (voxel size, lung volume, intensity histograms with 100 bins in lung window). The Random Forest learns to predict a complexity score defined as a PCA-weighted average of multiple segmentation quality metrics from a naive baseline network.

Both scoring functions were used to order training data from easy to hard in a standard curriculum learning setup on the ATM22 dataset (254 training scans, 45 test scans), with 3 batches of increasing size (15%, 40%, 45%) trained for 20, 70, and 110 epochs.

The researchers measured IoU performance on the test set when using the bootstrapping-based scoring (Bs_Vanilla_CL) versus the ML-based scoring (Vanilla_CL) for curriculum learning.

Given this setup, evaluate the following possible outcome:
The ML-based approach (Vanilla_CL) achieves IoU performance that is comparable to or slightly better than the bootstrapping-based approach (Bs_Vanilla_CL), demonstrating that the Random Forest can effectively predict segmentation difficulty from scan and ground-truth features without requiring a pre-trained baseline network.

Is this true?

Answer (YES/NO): NO